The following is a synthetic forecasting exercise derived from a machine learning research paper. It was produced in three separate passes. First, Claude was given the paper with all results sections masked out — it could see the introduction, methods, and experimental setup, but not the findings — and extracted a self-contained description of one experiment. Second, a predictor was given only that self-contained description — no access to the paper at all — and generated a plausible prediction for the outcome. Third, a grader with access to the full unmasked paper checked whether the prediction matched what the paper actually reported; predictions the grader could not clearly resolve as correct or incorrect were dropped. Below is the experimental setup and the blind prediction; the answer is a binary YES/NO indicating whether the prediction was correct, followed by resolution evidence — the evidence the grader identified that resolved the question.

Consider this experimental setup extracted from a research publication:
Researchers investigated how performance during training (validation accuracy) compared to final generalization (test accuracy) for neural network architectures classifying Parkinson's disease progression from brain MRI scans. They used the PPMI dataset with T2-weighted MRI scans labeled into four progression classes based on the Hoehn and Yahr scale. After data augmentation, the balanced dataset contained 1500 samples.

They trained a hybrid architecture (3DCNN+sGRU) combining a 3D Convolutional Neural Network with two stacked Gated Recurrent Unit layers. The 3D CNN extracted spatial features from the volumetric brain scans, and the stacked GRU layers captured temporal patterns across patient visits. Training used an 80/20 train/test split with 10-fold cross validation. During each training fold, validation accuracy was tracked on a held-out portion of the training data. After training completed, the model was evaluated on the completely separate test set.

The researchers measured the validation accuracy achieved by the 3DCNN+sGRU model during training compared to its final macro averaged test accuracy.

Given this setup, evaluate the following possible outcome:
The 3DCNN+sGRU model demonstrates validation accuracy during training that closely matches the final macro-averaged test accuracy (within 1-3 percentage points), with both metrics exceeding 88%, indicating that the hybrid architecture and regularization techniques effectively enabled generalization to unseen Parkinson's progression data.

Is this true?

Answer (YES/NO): NO